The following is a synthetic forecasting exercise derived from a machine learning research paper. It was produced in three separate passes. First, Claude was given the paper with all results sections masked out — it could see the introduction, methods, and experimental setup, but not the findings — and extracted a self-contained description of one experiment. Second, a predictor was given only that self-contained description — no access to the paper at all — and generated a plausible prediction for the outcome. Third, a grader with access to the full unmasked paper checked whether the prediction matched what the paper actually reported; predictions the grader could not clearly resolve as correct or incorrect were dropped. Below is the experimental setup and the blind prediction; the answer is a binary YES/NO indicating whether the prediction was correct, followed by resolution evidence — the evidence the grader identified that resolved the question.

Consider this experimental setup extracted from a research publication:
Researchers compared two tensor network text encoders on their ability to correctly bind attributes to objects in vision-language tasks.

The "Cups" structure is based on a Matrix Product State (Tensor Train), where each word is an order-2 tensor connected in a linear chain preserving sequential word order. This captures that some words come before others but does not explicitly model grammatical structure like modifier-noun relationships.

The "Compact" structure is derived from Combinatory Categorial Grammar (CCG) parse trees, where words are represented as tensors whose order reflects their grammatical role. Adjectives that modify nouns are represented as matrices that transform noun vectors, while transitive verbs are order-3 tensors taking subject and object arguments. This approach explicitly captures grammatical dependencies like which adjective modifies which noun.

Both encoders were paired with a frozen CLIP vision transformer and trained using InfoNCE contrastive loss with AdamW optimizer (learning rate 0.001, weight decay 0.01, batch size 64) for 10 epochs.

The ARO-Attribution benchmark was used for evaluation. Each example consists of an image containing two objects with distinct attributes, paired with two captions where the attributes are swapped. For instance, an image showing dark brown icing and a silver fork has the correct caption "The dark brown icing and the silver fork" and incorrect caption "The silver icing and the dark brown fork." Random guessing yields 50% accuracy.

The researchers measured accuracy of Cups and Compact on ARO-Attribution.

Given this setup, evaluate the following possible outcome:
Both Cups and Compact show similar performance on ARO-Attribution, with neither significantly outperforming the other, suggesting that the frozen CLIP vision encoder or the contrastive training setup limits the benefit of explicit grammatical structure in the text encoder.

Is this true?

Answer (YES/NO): NO